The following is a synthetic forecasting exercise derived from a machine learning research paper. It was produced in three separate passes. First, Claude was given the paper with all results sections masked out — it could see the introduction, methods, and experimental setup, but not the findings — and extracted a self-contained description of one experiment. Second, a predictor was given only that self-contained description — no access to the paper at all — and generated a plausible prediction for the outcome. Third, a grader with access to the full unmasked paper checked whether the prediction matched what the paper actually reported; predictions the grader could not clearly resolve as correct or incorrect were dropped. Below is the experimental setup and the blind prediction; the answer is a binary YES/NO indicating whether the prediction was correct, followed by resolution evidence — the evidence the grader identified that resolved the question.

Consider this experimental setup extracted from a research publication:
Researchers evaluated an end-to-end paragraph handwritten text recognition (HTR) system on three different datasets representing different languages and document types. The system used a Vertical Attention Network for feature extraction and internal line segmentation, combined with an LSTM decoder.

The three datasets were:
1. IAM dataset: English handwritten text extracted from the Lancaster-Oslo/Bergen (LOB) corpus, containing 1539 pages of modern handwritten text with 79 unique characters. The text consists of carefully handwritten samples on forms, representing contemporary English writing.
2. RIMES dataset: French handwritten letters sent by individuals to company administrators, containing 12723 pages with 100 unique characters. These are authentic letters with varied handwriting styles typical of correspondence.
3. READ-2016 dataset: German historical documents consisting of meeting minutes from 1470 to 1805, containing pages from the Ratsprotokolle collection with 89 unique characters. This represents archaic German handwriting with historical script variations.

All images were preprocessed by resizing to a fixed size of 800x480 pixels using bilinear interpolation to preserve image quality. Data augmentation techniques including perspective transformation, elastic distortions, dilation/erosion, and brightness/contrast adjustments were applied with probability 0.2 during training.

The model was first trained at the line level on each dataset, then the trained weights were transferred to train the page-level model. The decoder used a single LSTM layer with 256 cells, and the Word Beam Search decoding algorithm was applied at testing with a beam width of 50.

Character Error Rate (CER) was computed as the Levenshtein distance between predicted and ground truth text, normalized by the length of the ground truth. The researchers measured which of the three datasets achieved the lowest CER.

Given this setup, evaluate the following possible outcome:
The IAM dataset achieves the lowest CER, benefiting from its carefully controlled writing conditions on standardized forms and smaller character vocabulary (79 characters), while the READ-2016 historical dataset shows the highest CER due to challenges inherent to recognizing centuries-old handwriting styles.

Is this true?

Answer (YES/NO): NO